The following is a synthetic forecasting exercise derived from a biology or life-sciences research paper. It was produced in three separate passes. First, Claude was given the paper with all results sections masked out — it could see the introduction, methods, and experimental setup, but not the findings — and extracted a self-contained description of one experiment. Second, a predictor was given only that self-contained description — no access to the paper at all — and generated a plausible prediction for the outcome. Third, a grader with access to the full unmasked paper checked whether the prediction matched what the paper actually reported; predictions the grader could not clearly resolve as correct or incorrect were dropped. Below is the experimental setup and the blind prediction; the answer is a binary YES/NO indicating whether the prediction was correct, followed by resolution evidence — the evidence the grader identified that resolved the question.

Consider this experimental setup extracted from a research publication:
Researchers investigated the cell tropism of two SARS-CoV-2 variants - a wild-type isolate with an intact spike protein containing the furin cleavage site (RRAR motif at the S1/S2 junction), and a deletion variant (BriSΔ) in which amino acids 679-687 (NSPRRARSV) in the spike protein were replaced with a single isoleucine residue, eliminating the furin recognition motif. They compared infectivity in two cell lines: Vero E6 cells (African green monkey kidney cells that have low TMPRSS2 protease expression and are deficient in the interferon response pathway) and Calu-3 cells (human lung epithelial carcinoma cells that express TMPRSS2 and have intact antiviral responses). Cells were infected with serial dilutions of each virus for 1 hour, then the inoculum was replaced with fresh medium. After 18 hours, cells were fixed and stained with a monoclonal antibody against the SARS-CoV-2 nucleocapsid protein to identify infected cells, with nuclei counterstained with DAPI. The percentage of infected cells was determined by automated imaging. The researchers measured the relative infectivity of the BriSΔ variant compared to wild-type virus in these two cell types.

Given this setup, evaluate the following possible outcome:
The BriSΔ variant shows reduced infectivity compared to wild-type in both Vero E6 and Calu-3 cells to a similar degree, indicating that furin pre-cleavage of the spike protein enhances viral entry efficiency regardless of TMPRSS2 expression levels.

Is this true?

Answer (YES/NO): NO